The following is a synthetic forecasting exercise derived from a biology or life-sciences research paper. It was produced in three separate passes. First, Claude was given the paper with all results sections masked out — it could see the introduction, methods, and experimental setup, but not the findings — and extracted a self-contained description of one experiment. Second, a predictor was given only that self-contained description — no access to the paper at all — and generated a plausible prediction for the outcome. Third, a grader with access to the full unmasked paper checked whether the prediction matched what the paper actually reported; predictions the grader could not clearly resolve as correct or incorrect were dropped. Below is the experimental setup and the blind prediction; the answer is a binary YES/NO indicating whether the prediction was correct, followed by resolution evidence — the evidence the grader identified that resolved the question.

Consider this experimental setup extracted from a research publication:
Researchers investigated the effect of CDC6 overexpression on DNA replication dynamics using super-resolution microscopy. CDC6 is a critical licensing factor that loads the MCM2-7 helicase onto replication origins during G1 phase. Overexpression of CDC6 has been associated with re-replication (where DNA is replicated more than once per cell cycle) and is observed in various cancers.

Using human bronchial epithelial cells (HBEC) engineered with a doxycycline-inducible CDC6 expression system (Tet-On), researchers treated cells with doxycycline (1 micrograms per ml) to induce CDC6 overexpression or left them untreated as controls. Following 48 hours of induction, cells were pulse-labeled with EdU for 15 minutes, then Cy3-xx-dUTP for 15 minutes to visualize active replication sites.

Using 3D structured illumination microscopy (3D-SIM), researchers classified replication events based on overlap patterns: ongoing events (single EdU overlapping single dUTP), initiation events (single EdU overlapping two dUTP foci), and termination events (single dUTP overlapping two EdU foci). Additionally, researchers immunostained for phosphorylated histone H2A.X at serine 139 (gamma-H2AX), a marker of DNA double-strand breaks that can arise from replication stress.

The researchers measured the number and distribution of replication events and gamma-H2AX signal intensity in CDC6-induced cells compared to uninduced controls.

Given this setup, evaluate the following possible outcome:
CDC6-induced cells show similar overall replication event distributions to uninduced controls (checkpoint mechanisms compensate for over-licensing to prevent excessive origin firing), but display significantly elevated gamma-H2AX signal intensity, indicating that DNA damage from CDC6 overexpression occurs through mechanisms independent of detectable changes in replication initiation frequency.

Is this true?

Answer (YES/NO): NO